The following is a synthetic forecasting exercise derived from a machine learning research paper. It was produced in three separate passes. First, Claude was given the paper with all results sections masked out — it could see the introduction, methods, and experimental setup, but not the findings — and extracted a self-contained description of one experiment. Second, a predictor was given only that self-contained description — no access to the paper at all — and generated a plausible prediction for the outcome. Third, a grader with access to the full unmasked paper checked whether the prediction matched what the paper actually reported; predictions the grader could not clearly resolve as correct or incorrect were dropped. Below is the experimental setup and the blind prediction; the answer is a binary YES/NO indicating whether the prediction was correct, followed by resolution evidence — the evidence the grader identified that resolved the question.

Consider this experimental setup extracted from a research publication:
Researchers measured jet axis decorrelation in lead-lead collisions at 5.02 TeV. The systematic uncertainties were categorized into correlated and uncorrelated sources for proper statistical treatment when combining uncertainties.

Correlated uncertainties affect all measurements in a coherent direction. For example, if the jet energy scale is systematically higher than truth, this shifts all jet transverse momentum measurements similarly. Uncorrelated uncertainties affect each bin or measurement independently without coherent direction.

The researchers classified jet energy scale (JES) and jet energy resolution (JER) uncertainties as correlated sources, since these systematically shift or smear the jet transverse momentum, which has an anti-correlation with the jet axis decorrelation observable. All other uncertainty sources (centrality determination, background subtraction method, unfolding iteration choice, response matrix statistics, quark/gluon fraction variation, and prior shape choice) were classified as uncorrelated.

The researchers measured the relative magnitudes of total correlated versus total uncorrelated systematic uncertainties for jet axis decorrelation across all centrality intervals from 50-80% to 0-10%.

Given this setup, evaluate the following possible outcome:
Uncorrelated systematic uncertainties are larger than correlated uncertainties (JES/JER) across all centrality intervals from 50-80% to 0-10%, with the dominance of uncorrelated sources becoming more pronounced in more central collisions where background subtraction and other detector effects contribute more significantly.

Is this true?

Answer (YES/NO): NO